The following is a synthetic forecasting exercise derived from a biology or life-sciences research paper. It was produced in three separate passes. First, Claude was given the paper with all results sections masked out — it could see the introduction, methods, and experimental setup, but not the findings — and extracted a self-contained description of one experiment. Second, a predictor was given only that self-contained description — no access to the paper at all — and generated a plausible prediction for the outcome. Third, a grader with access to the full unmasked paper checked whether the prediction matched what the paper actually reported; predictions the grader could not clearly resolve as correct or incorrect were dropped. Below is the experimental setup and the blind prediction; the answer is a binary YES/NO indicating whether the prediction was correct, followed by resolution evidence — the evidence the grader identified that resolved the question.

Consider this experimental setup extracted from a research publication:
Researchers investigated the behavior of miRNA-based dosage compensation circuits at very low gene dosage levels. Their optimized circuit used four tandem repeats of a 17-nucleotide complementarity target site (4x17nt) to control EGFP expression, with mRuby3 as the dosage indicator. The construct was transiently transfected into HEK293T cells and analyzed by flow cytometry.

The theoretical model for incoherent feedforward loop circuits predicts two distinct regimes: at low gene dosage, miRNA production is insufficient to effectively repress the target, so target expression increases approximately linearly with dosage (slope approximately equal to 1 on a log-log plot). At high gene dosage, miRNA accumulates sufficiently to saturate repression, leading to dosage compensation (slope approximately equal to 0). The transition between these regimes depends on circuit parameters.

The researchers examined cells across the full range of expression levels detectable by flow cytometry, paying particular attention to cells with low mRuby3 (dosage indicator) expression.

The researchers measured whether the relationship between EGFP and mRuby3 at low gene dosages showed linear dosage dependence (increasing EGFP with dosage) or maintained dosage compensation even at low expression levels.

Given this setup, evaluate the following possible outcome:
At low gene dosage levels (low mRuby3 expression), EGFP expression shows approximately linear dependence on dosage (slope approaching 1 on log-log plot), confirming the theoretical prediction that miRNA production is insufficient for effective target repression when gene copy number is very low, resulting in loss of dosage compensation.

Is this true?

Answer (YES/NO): YES